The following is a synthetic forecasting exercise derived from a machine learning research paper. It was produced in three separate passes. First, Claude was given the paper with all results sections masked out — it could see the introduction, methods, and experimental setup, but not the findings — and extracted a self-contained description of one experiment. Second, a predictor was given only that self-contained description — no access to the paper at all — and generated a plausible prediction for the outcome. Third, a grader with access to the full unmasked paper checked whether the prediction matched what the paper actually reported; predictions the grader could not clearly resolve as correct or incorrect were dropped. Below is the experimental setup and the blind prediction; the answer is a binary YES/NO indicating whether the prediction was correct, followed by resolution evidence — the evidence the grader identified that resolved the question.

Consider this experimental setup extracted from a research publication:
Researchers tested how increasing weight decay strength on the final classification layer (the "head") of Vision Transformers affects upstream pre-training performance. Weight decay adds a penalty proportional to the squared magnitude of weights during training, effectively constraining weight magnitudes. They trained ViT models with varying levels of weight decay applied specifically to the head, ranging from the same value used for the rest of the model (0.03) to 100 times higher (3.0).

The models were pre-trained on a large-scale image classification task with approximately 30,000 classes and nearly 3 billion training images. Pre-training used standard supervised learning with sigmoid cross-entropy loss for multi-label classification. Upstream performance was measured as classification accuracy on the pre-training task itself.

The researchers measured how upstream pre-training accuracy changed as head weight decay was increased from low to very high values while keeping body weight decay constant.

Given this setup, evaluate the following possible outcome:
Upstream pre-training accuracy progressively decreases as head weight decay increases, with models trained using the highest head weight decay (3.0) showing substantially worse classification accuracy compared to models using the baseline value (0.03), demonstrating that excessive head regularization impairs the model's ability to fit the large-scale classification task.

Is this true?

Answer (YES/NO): YES